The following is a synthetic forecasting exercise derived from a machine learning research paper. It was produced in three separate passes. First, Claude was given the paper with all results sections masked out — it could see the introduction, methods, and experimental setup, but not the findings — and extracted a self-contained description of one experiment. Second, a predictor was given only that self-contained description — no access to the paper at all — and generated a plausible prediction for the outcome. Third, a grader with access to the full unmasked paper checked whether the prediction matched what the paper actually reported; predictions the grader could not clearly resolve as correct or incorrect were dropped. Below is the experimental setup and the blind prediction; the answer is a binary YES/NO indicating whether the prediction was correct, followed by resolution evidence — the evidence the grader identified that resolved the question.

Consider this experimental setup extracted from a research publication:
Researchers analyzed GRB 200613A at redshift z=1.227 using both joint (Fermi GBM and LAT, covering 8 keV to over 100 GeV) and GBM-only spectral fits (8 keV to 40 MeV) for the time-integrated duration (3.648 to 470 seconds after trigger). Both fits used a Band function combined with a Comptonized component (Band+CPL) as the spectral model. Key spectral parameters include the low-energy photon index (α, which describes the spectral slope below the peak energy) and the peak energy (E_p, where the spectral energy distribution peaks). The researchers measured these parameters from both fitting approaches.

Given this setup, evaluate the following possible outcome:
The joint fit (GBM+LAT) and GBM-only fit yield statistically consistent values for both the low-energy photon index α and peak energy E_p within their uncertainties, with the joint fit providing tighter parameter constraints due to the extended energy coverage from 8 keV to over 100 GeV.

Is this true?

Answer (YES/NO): NO